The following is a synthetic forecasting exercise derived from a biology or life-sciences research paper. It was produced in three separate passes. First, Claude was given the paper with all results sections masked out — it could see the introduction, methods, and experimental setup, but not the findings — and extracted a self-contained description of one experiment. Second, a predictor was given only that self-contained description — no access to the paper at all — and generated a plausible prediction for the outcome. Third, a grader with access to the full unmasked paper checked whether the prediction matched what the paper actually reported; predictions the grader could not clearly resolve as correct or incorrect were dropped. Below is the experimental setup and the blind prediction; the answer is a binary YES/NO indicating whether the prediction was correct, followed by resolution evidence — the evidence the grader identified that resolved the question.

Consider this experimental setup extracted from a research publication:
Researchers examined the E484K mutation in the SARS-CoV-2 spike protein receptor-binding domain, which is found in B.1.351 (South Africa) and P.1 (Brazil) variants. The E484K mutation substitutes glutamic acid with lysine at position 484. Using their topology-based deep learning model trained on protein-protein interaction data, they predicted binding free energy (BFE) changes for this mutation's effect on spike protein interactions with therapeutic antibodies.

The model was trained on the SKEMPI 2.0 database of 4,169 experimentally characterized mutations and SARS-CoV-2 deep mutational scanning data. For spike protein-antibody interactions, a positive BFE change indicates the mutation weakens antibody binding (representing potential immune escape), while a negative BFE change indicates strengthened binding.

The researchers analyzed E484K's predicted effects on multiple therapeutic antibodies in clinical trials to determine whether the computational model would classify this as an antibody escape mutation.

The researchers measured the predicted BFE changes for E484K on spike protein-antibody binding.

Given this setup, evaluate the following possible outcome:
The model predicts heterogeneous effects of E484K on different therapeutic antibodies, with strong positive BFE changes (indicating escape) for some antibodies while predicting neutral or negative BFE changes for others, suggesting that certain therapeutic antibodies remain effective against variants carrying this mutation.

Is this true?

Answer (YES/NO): NO